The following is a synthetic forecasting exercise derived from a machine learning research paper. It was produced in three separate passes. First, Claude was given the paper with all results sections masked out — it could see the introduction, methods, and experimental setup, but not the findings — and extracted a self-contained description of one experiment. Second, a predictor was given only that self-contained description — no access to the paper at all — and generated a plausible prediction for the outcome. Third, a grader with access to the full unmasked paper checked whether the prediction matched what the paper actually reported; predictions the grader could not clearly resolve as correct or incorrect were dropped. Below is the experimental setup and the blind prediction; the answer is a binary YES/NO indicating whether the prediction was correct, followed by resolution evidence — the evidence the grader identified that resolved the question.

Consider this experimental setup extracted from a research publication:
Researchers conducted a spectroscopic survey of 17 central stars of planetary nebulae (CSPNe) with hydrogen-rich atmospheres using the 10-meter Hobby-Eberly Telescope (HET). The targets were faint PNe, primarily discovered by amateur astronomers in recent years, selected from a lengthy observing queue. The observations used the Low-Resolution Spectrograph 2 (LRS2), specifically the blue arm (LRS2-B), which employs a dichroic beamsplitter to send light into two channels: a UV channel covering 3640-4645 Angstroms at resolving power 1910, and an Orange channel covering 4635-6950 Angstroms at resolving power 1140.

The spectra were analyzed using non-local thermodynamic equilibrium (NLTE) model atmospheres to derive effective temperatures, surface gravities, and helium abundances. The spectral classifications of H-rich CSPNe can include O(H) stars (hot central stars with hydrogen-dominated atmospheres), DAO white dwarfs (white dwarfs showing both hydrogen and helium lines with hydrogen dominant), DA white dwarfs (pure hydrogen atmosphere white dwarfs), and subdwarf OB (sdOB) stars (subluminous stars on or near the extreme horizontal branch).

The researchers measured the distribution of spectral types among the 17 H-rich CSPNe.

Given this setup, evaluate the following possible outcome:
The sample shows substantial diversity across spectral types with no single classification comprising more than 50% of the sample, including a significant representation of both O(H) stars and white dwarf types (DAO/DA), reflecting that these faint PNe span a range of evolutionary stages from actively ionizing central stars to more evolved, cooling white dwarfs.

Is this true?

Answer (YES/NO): NO